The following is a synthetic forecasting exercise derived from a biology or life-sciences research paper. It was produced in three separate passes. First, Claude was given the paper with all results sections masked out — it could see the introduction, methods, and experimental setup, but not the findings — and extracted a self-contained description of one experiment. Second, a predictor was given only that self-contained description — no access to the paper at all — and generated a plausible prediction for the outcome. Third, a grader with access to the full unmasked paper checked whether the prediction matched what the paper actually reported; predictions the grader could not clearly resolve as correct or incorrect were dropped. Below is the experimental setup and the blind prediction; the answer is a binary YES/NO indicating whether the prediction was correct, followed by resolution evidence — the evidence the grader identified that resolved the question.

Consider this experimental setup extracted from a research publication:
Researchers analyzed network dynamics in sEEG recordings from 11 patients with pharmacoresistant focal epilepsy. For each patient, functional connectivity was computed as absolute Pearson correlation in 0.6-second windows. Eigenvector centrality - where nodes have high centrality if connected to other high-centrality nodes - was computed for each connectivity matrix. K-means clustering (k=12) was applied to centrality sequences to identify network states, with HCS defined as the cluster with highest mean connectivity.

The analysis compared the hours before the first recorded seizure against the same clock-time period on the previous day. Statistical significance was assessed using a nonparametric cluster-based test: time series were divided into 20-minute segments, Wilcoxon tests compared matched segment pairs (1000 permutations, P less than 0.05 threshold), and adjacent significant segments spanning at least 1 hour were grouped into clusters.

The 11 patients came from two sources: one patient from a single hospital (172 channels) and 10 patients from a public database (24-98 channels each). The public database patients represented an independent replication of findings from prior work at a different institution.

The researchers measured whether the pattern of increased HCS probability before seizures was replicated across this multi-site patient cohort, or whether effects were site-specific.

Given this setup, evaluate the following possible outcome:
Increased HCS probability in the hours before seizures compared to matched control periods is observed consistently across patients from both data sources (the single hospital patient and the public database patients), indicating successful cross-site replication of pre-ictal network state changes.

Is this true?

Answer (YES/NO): YES